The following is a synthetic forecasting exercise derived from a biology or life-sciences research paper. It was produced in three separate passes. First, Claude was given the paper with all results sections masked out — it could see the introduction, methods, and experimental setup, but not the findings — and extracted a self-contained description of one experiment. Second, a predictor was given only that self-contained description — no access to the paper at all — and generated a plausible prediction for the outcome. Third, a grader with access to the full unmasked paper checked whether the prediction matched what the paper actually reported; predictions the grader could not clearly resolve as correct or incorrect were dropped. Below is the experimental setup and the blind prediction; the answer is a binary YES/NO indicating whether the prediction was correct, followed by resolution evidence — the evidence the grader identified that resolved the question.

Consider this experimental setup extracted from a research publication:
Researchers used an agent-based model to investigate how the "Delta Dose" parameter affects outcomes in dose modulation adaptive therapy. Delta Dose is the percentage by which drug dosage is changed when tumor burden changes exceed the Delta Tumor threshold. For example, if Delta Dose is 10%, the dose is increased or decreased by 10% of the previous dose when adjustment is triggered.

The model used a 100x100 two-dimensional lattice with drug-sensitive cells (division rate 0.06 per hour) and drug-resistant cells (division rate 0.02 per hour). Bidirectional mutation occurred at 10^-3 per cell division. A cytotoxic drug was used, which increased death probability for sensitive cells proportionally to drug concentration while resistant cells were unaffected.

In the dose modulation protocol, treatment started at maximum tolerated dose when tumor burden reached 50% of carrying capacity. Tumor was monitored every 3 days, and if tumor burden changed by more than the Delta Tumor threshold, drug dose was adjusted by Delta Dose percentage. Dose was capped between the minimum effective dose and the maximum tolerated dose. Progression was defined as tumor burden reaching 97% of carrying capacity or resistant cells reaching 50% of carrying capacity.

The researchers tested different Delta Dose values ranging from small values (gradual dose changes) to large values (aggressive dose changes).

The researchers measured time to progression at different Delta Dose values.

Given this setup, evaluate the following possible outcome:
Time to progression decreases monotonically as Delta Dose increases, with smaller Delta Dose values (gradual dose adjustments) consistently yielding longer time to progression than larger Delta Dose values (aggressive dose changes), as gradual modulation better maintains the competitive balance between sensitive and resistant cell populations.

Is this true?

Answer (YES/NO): NO